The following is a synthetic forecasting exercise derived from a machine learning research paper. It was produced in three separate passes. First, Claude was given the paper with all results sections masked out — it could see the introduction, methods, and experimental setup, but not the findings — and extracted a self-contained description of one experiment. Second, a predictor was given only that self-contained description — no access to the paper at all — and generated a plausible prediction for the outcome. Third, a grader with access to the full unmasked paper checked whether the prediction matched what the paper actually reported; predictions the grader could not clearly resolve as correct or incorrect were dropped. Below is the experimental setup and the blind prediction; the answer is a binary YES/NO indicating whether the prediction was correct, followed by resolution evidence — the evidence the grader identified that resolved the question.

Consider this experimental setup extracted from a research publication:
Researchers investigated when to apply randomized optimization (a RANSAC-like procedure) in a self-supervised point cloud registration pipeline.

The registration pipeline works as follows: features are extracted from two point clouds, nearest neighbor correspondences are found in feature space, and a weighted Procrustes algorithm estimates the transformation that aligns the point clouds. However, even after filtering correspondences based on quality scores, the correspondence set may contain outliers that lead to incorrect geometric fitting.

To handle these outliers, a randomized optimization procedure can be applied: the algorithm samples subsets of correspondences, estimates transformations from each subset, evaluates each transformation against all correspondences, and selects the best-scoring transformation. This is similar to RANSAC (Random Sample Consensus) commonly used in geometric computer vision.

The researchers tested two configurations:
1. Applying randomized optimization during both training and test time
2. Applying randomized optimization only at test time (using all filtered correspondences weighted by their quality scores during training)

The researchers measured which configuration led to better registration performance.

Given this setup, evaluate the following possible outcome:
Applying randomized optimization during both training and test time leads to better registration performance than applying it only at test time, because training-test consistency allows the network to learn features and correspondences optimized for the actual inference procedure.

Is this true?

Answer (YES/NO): NO